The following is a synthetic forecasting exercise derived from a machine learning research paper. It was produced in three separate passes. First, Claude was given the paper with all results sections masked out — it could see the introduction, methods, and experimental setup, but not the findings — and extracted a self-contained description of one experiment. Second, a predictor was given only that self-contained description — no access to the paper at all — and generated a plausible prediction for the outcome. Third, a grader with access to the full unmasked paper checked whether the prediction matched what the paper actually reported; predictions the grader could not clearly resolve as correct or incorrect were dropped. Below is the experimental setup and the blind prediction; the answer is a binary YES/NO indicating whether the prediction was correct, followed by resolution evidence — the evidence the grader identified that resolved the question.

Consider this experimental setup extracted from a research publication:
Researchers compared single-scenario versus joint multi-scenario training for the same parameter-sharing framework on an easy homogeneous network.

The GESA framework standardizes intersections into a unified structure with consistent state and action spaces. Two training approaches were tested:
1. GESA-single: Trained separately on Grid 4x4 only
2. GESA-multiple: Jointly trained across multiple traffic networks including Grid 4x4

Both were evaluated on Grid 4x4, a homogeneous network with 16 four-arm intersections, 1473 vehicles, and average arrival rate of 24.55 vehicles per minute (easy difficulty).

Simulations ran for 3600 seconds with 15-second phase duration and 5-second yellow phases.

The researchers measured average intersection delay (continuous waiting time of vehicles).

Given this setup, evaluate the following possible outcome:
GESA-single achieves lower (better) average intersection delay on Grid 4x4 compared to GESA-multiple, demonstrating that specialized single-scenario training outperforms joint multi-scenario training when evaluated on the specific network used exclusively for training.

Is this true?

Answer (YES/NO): NO